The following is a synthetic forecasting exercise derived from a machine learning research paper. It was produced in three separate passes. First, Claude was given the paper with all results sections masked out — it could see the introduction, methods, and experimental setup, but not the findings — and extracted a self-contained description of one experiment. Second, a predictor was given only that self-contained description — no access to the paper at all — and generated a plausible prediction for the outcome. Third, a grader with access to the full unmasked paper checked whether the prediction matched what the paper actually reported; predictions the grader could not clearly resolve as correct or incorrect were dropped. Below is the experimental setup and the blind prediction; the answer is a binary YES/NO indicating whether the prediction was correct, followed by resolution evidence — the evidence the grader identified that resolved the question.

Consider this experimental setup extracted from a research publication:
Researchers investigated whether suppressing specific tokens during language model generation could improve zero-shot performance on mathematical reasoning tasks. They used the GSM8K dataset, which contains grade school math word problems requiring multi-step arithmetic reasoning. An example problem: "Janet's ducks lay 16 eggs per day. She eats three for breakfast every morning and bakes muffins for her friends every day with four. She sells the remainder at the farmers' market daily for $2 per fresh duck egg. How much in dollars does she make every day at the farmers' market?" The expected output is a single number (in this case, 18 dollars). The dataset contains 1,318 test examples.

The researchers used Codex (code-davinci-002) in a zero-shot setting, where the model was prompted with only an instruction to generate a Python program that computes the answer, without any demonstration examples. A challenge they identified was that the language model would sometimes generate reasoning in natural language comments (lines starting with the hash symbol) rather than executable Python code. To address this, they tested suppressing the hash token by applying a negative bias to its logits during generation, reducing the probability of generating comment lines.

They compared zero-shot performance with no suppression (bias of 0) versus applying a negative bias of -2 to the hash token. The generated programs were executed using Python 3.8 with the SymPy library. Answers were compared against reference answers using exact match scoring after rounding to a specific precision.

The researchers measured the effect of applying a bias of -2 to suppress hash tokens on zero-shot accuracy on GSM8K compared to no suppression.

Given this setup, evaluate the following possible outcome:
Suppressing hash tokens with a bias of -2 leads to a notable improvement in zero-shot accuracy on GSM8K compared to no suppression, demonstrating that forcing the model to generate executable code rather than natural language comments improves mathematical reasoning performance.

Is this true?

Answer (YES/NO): YES